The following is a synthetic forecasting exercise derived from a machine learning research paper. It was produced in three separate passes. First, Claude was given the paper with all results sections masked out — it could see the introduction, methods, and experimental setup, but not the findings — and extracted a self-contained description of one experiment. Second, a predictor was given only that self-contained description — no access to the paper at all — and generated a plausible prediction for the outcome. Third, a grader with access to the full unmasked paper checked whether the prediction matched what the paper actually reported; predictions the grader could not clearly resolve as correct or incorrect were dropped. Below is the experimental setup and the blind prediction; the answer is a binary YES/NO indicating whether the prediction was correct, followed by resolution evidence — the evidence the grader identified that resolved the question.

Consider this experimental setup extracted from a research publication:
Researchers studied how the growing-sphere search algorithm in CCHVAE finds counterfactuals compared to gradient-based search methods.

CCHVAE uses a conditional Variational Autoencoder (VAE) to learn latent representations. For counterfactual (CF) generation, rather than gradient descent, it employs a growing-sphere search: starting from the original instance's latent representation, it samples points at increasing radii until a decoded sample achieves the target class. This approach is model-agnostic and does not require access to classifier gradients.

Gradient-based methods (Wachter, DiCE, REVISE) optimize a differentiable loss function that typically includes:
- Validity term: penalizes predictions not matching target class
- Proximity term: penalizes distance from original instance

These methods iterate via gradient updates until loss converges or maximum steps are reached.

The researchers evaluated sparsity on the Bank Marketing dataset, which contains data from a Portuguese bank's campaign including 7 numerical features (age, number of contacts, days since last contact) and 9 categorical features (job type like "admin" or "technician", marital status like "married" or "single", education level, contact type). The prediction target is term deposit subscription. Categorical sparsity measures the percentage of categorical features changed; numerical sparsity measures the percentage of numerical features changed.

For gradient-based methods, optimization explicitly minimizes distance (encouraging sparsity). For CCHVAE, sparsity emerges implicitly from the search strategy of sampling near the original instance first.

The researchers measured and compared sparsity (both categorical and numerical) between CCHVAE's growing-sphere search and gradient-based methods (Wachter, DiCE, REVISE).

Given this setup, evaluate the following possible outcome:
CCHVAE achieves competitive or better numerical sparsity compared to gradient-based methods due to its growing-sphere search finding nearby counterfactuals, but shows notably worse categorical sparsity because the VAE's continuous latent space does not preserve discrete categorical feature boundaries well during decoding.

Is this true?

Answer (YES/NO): NO